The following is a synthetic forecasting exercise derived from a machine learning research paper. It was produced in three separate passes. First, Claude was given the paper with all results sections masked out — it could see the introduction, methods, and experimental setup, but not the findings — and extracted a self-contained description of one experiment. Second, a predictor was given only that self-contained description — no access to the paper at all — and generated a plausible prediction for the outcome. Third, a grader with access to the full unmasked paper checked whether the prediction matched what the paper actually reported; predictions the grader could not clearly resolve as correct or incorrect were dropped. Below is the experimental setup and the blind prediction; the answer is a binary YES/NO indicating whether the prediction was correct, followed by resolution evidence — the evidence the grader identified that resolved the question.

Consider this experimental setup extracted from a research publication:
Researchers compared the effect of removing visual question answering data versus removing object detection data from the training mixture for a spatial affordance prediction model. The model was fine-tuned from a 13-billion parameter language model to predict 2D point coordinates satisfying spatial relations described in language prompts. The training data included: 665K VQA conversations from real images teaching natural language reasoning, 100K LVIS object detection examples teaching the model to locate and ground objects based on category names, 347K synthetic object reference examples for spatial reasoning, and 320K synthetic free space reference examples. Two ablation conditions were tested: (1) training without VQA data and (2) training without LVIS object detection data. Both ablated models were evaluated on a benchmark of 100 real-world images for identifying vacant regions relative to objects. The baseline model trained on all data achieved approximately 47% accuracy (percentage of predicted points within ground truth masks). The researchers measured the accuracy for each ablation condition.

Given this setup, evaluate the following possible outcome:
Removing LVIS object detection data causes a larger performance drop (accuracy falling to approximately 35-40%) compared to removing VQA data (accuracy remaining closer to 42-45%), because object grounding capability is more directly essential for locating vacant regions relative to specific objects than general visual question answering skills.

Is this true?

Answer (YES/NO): NO